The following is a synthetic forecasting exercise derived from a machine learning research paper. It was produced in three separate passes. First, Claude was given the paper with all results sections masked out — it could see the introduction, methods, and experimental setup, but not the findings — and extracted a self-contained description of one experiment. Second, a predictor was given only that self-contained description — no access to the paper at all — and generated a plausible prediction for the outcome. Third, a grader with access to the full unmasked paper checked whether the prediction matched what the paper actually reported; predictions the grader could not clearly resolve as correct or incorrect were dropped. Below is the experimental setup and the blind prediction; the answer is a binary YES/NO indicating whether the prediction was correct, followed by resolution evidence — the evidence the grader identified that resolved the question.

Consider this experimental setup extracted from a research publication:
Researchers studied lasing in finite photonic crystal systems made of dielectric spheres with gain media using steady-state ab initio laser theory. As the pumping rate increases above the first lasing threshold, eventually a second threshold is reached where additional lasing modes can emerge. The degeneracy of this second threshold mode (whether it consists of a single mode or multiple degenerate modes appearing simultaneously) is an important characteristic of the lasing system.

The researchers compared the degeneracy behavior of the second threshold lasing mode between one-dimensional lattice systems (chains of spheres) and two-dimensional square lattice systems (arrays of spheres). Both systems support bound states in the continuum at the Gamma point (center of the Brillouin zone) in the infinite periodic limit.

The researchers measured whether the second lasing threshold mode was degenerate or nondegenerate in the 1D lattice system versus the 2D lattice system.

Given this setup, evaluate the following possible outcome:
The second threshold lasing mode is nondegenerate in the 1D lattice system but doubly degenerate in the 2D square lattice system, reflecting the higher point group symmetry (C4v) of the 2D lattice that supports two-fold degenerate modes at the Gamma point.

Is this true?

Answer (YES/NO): NO